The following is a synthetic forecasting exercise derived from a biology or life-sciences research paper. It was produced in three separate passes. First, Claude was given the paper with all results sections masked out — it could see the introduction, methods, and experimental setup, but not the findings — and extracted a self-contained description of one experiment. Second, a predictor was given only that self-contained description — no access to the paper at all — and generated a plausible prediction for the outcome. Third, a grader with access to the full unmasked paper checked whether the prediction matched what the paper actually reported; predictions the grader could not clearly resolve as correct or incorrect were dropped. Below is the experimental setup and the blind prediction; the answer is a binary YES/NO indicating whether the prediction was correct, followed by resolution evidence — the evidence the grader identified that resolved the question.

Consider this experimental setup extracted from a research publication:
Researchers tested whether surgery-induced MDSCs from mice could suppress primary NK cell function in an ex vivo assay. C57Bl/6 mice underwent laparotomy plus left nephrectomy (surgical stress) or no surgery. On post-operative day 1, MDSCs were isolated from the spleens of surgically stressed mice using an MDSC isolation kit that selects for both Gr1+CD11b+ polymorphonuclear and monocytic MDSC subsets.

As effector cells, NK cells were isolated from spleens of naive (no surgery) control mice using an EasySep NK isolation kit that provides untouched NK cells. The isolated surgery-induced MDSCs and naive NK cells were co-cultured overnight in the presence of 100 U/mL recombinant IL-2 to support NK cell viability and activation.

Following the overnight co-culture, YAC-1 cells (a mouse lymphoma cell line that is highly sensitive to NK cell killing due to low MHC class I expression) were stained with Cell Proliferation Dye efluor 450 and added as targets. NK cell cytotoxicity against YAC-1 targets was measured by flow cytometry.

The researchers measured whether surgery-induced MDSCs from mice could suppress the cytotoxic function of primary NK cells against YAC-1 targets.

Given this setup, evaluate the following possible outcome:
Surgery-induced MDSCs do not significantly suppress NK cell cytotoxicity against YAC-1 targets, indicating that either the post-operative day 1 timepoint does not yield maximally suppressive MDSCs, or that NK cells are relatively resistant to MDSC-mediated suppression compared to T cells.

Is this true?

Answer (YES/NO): NO